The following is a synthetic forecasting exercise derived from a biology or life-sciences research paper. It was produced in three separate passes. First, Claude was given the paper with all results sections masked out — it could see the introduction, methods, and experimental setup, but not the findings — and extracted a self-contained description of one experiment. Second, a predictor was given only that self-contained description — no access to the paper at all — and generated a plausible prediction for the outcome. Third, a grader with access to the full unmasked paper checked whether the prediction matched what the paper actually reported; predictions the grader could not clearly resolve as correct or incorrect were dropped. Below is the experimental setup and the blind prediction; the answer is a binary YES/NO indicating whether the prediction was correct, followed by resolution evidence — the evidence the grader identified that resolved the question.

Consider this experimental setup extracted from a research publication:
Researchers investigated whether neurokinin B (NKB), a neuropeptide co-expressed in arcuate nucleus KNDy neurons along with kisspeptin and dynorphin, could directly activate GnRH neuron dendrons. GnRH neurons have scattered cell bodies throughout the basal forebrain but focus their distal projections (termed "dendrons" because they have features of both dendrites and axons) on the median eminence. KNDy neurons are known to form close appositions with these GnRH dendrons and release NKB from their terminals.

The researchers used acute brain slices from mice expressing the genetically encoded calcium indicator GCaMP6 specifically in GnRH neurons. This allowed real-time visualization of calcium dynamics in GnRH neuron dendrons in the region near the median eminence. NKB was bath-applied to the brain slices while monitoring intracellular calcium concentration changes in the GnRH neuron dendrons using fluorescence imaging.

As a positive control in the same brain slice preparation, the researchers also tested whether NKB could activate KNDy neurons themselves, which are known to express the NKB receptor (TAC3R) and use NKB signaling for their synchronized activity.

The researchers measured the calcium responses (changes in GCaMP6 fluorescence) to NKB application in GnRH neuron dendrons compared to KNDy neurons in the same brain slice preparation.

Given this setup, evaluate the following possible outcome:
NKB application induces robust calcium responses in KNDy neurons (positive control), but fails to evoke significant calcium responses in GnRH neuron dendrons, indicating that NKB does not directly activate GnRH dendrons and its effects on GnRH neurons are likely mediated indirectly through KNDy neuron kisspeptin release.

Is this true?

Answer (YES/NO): YES